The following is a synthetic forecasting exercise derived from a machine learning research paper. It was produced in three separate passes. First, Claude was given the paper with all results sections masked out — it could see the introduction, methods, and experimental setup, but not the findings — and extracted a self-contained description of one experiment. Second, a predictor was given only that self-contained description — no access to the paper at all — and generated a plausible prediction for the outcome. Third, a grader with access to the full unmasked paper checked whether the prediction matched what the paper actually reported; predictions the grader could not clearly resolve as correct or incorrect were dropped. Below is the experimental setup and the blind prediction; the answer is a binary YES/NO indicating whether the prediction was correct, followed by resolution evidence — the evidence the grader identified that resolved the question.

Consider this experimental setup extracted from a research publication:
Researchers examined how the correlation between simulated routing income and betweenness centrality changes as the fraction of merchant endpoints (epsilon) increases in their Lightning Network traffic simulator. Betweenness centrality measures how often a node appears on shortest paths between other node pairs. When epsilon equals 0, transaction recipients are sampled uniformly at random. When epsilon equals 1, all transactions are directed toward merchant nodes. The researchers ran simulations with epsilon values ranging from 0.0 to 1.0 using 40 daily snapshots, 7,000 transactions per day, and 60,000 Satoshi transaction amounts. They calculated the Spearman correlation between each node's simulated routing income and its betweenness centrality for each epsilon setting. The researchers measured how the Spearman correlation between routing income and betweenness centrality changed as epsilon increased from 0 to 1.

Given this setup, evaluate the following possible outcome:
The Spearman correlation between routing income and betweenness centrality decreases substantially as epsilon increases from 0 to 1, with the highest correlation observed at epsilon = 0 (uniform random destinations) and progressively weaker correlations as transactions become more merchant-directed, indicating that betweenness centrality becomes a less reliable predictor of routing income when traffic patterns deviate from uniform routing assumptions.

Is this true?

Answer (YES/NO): YES